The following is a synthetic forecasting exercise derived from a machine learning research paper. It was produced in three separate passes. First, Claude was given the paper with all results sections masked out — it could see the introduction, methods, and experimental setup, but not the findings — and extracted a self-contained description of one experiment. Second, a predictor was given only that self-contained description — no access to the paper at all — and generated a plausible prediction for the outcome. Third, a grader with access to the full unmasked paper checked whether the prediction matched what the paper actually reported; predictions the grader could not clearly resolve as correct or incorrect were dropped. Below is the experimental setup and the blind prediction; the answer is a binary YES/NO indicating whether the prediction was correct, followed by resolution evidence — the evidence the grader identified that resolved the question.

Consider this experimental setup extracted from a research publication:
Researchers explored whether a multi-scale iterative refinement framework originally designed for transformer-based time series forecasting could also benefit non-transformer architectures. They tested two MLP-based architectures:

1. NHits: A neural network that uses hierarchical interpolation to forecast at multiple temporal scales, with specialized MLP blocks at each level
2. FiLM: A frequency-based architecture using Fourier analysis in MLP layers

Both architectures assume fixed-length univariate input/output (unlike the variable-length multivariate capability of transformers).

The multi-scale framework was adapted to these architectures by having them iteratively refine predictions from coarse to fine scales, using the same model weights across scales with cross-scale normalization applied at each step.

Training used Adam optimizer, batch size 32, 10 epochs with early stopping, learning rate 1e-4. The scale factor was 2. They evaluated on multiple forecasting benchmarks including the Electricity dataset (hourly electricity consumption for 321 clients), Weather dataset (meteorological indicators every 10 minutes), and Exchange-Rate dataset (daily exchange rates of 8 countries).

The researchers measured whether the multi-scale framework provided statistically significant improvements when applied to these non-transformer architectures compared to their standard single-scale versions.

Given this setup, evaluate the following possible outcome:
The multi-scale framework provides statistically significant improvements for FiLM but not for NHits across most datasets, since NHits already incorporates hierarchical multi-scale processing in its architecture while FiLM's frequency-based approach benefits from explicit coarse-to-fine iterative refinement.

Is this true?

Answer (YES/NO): NO